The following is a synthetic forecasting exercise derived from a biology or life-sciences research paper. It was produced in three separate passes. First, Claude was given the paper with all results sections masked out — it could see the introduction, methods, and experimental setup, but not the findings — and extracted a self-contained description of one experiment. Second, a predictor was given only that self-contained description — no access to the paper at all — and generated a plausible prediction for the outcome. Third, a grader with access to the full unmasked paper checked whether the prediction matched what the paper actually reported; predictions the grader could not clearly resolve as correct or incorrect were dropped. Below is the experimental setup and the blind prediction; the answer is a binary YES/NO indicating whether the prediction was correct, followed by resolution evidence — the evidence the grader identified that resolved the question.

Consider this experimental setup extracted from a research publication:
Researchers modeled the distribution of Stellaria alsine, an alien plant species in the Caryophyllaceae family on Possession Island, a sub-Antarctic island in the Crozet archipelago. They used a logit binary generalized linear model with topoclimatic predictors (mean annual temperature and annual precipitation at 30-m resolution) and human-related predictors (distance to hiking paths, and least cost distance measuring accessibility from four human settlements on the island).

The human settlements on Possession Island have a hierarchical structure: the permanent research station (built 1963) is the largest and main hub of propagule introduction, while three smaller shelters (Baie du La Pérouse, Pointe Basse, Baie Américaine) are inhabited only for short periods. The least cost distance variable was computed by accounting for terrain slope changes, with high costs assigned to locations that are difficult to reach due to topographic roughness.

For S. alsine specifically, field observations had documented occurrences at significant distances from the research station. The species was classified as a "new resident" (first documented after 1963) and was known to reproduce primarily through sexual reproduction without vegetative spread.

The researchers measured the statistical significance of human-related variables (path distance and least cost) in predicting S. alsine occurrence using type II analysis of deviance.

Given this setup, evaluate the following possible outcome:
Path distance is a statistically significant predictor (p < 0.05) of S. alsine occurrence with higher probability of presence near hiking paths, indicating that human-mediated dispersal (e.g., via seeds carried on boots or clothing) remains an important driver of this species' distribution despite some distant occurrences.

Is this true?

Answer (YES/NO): YES